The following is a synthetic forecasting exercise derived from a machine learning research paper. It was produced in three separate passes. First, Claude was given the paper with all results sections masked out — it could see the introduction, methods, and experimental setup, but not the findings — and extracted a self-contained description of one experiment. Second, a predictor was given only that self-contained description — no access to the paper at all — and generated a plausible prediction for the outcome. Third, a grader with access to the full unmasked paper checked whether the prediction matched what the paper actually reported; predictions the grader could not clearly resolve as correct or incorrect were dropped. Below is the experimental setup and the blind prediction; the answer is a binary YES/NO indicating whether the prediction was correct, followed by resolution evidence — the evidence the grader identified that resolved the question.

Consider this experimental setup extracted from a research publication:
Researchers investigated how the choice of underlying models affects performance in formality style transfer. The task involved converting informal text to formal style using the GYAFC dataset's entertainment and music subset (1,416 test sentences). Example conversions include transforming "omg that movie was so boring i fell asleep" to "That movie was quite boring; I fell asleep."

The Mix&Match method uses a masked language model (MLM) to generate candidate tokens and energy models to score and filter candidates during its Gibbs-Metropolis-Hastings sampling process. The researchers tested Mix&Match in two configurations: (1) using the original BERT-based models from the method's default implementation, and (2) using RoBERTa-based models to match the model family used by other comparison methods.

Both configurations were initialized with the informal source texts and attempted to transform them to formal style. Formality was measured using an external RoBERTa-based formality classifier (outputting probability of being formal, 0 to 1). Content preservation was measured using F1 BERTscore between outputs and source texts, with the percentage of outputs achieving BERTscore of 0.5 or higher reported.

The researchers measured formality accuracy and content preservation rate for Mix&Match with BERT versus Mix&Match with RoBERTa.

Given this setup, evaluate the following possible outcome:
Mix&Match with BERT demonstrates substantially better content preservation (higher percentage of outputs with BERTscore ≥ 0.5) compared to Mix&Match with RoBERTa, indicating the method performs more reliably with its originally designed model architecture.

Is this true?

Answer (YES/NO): YES